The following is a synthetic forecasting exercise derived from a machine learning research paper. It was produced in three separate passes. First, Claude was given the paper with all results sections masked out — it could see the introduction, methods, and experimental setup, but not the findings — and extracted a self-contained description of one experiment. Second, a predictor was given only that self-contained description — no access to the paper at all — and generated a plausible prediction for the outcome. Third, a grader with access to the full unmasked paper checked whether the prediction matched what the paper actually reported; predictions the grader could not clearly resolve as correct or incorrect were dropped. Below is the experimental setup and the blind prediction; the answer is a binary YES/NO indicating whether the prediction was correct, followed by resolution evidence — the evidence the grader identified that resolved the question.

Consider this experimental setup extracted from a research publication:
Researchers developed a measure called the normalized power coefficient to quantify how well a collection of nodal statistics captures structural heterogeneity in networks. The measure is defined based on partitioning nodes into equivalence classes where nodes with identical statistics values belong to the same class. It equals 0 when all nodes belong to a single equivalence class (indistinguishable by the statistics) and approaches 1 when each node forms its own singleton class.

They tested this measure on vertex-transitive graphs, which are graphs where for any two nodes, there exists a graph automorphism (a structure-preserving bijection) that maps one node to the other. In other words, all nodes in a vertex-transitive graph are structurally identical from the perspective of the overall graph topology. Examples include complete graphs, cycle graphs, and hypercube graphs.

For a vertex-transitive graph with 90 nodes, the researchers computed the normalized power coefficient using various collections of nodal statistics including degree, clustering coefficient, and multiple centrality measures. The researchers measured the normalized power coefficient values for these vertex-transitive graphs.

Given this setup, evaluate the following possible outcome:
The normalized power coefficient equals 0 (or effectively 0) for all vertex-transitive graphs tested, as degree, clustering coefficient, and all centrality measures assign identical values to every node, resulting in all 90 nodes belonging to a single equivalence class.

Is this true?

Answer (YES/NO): YES